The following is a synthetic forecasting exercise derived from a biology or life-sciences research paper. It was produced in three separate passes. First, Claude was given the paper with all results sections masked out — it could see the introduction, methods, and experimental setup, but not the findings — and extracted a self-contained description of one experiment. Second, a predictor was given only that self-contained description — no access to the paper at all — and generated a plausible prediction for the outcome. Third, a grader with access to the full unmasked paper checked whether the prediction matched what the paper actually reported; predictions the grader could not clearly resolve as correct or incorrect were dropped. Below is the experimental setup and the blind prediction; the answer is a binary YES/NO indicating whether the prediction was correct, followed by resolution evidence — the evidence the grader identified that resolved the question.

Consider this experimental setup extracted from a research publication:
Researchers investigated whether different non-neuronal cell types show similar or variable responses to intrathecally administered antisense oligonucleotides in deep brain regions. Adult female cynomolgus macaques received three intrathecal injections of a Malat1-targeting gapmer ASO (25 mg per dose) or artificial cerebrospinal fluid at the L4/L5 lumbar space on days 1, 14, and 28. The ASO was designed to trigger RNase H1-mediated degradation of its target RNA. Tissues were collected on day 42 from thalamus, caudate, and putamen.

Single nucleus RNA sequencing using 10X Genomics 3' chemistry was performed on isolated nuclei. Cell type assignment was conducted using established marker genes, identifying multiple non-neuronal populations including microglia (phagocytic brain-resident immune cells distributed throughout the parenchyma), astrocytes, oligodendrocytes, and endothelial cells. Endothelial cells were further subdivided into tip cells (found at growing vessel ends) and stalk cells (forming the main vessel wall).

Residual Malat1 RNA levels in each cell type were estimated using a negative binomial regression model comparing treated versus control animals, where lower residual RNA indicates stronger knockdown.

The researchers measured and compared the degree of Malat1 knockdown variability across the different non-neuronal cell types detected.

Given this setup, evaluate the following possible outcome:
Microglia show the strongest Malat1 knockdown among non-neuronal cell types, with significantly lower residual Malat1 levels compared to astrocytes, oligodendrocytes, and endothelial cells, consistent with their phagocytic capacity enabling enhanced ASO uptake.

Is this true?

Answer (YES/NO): YES